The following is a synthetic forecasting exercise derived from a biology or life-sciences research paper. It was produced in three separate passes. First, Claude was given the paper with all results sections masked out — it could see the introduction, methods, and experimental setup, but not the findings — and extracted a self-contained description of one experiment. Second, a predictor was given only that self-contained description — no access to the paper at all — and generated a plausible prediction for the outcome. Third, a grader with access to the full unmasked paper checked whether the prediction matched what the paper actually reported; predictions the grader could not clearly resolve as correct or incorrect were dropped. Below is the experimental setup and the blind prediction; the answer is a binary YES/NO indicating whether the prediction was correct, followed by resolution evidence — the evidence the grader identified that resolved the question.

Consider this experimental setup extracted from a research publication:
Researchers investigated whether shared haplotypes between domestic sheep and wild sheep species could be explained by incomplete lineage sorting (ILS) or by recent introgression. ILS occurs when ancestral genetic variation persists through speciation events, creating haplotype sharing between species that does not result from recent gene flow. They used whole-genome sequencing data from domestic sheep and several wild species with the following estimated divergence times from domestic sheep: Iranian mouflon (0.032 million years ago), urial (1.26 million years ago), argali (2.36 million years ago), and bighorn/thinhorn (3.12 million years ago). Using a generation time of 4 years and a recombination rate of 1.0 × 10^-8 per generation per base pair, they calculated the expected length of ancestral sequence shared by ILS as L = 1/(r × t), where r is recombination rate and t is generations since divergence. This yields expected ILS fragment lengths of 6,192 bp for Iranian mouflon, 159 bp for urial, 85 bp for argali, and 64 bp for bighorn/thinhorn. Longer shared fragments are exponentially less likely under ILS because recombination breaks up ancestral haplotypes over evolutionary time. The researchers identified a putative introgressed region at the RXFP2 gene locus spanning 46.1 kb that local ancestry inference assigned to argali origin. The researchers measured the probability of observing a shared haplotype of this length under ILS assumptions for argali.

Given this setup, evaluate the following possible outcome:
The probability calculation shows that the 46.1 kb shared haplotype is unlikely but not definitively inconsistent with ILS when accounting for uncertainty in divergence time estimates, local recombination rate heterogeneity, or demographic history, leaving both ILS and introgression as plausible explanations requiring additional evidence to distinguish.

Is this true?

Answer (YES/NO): NO